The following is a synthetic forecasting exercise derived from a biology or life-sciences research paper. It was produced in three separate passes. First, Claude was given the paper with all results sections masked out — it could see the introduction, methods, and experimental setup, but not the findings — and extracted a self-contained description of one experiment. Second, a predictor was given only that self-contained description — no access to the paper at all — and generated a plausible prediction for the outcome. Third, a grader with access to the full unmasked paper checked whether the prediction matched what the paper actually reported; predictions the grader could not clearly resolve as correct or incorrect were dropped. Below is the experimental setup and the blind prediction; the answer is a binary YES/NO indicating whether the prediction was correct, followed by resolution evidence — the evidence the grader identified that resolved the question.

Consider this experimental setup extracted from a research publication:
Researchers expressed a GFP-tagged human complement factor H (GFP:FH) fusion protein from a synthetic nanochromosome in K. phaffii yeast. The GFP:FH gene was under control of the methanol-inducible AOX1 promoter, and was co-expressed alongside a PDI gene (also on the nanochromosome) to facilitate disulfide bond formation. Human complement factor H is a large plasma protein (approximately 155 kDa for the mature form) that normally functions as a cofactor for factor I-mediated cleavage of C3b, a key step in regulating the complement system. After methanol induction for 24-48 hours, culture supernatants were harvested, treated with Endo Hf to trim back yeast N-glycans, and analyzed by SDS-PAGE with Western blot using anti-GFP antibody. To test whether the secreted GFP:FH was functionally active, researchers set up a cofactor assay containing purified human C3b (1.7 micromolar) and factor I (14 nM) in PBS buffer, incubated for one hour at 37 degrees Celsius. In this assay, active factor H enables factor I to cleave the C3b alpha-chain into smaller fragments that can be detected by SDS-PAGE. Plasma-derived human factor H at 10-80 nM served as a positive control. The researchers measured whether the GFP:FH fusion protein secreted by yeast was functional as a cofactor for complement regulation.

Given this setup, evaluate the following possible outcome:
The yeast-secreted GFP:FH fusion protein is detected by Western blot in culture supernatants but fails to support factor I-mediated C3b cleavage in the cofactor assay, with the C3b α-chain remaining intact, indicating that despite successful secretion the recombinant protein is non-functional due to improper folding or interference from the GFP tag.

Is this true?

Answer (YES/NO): NO